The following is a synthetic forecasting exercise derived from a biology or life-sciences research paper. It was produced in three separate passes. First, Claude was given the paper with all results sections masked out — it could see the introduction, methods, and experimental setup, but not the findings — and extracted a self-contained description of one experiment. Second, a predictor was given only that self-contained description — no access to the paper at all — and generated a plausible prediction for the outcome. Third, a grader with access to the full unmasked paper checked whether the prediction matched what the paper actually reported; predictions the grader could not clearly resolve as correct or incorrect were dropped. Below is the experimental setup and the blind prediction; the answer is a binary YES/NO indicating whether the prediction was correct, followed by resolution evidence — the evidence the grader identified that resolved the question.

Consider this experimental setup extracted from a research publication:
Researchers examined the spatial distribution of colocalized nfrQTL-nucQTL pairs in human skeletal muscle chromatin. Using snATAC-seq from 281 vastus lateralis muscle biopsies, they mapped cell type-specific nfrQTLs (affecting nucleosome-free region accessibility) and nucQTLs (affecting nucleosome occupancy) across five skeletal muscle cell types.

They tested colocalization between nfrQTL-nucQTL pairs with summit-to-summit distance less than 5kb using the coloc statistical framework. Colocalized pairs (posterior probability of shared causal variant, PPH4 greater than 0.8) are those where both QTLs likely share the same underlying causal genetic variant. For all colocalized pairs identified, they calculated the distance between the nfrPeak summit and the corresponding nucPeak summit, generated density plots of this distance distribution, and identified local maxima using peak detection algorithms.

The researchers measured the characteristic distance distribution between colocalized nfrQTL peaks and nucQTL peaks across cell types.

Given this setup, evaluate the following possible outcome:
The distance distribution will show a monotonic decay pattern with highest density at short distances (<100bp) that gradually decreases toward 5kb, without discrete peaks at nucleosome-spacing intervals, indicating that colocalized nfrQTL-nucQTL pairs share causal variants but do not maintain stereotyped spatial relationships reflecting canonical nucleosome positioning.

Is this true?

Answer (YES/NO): NO